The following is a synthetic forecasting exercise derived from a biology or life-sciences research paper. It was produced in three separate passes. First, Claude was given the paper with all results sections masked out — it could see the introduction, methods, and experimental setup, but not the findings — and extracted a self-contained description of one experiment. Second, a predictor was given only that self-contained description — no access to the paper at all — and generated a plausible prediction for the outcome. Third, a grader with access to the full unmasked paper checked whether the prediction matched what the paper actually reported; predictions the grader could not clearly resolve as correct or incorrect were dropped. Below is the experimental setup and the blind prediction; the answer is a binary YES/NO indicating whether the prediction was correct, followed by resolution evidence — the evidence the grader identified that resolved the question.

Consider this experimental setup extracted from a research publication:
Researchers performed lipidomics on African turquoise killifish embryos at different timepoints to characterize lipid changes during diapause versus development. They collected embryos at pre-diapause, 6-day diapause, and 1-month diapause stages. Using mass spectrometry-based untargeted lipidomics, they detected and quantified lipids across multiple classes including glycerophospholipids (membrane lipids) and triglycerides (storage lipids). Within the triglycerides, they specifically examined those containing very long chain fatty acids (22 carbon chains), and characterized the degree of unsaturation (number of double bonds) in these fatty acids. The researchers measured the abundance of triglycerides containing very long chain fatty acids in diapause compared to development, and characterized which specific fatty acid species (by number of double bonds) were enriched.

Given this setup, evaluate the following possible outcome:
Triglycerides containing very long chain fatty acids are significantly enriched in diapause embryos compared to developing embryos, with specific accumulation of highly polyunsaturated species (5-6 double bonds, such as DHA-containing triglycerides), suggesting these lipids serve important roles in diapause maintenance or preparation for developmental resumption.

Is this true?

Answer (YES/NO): YES